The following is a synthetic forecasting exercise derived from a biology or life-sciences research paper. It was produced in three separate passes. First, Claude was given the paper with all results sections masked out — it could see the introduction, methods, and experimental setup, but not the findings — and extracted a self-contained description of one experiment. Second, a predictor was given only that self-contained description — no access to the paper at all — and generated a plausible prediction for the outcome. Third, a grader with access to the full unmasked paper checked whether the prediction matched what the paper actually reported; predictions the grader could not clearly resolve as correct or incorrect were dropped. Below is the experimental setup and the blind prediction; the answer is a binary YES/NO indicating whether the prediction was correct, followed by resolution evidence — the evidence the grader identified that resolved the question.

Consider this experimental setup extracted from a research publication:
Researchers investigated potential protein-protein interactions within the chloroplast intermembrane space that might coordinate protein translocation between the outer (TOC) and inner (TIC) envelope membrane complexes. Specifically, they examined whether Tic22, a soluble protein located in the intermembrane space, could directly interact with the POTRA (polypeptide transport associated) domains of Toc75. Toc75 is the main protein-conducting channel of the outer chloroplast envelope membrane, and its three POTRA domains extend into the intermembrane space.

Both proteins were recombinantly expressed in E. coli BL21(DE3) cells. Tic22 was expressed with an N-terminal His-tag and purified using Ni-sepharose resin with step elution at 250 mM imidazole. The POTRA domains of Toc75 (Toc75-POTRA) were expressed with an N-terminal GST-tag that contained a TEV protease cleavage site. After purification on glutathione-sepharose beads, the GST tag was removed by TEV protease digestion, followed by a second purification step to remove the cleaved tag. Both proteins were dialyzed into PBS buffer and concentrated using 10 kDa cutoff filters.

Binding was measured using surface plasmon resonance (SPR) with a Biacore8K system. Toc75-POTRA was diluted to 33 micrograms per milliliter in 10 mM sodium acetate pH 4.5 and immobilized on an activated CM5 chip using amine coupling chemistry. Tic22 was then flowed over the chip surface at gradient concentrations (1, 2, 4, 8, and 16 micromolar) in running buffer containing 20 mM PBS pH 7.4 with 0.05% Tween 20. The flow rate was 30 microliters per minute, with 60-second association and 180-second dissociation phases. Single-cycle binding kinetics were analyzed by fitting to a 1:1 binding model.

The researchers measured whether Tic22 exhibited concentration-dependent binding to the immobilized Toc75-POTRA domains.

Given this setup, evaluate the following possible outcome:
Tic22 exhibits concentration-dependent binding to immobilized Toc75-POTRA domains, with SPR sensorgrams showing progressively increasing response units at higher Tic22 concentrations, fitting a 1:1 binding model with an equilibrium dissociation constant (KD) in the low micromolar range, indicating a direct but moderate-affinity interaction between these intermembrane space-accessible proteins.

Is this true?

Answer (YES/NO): YES